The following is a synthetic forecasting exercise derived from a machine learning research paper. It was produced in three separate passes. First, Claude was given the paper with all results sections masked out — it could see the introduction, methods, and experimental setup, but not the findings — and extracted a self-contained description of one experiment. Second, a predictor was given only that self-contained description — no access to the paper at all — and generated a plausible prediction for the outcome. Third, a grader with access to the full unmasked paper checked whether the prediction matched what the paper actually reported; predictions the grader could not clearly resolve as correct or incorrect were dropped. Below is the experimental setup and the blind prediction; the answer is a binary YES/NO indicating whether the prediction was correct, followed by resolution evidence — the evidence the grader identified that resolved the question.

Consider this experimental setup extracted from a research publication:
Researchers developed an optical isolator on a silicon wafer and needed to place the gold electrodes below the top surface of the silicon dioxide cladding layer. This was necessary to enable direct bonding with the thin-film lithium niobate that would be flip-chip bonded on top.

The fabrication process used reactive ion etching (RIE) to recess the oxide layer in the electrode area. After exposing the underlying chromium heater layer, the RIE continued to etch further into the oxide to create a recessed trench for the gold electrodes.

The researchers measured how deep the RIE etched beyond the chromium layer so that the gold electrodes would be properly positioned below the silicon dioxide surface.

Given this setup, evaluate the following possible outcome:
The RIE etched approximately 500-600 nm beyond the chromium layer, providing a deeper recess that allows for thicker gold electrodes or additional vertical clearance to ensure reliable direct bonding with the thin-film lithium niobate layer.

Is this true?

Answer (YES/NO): YES